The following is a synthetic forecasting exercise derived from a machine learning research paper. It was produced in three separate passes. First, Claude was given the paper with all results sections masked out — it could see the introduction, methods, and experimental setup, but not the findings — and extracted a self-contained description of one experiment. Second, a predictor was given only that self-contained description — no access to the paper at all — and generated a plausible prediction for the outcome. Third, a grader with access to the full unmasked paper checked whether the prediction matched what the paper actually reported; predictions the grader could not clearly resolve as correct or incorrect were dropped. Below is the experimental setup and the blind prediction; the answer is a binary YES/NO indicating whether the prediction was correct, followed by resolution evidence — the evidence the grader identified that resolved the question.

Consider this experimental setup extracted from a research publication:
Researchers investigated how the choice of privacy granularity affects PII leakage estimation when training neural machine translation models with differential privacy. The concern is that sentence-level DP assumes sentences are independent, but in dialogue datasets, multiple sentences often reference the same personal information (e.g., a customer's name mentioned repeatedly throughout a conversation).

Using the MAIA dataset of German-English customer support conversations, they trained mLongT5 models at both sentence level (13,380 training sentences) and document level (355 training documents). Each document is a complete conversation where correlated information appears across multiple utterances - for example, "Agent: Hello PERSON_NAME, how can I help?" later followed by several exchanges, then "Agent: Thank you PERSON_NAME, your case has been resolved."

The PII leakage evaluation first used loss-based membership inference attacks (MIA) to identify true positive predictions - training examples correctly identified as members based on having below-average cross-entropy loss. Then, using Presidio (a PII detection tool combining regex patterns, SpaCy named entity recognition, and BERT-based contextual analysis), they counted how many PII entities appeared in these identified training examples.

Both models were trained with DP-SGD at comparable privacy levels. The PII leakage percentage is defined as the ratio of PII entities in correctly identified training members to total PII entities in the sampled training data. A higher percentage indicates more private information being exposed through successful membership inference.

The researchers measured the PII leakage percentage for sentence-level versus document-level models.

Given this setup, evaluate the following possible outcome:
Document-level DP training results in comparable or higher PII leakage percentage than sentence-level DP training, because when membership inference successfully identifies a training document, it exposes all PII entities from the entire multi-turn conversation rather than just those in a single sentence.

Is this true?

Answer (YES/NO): NO